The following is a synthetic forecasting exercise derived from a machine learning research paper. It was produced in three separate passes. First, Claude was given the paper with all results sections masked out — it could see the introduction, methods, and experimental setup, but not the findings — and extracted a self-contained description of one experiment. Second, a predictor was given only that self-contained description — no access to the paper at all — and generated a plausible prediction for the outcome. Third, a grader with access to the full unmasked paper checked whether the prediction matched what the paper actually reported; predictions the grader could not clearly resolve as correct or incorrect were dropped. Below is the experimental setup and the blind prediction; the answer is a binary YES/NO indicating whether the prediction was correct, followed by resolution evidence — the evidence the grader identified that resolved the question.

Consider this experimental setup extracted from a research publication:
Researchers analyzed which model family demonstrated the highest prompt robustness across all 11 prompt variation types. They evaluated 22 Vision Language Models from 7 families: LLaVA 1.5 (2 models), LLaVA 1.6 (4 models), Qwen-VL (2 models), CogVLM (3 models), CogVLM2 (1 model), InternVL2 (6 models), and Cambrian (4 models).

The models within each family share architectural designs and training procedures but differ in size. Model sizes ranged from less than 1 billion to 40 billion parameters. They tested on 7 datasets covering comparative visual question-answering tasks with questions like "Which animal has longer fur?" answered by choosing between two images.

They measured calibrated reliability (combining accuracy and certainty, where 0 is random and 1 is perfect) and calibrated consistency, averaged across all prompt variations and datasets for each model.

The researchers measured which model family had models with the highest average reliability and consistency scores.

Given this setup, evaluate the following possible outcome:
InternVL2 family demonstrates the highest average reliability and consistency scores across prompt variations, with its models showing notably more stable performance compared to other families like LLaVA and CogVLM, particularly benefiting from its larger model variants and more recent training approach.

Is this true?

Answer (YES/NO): YES